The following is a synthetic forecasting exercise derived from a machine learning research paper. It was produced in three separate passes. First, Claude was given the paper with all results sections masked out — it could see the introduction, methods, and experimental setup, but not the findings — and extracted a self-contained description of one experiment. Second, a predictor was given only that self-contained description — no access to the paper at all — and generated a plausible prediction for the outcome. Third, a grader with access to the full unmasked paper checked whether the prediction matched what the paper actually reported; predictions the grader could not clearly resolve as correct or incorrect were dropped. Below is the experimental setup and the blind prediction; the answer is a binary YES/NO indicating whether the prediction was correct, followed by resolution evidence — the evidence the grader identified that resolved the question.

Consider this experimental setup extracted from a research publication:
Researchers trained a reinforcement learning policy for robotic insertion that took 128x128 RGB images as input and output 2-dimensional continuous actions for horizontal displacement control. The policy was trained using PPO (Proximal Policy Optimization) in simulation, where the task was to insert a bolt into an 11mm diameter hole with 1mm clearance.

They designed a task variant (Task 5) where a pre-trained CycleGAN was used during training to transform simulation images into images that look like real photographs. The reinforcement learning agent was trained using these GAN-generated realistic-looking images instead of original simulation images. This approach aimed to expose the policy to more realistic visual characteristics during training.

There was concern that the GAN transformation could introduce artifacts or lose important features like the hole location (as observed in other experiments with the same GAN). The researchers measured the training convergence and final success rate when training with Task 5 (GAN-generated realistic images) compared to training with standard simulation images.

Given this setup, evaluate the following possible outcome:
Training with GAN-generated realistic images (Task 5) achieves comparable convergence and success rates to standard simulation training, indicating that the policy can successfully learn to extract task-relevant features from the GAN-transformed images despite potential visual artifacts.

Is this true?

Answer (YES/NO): YES